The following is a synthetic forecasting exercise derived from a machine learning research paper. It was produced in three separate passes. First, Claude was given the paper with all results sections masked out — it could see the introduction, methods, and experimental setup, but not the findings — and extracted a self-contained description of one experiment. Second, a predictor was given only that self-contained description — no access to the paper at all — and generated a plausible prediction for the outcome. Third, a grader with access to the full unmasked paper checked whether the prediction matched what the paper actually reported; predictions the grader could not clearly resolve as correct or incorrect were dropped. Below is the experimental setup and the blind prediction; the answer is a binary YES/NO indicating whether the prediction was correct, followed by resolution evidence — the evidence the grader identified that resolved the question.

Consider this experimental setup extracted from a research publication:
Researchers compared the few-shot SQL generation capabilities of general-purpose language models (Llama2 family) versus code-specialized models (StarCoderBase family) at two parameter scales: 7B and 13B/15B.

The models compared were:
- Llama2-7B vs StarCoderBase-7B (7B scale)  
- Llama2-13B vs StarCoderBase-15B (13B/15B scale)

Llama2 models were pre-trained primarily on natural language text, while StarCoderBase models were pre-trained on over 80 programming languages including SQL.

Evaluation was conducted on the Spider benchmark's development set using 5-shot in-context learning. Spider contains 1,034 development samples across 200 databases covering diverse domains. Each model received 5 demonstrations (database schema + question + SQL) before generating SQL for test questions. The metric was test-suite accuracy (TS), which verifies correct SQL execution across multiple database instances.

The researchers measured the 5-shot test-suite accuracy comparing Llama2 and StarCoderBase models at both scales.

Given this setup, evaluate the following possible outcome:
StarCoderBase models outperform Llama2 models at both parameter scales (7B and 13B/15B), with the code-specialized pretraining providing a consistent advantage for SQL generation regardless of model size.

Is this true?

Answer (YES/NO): YES